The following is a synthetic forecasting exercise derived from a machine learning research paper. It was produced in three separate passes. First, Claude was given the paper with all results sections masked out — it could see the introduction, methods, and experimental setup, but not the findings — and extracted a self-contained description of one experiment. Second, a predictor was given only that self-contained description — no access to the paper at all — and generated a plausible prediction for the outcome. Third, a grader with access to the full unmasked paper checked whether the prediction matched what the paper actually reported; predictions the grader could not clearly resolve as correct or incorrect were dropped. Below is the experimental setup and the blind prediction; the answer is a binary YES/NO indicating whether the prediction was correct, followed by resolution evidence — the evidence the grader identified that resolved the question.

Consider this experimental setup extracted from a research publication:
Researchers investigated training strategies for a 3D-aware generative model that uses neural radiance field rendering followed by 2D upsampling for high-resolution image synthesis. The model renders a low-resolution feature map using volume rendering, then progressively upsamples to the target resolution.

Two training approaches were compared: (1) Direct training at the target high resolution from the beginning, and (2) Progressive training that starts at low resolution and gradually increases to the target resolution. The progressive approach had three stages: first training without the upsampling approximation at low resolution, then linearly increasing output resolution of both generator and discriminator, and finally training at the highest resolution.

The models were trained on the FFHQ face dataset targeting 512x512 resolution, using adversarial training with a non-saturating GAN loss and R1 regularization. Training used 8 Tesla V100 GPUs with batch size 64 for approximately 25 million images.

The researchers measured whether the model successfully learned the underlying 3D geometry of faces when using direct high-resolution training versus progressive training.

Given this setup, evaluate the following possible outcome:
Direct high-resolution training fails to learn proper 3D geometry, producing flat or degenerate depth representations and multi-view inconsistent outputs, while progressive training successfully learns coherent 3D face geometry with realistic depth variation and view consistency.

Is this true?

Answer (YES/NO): YES